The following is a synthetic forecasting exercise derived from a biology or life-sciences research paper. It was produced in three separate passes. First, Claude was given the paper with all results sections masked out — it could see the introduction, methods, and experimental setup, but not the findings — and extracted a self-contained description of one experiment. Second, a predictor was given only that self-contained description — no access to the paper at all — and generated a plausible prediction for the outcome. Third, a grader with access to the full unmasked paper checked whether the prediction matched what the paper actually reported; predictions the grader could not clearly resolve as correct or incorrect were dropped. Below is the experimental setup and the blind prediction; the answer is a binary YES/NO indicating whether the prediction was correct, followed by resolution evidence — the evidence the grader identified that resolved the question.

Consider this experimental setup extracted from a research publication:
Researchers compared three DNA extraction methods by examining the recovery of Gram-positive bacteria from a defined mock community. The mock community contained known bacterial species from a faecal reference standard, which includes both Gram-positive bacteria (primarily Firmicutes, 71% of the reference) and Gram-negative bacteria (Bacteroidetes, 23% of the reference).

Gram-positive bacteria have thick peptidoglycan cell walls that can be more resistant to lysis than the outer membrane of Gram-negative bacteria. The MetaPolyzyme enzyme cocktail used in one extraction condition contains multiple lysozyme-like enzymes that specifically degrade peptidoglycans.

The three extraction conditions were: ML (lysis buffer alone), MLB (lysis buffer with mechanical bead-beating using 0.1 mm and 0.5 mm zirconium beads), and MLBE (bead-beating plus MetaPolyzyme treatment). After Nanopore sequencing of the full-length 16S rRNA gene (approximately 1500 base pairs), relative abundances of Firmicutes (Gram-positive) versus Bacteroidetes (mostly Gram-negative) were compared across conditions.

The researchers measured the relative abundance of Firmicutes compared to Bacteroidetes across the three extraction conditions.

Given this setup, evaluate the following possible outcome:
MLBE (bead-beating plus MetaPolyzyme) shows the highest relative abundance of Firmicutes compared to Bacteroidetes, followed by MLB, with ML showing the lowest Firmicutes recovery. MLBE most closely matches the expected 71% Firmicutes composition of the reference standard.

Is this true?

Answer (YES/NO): NO